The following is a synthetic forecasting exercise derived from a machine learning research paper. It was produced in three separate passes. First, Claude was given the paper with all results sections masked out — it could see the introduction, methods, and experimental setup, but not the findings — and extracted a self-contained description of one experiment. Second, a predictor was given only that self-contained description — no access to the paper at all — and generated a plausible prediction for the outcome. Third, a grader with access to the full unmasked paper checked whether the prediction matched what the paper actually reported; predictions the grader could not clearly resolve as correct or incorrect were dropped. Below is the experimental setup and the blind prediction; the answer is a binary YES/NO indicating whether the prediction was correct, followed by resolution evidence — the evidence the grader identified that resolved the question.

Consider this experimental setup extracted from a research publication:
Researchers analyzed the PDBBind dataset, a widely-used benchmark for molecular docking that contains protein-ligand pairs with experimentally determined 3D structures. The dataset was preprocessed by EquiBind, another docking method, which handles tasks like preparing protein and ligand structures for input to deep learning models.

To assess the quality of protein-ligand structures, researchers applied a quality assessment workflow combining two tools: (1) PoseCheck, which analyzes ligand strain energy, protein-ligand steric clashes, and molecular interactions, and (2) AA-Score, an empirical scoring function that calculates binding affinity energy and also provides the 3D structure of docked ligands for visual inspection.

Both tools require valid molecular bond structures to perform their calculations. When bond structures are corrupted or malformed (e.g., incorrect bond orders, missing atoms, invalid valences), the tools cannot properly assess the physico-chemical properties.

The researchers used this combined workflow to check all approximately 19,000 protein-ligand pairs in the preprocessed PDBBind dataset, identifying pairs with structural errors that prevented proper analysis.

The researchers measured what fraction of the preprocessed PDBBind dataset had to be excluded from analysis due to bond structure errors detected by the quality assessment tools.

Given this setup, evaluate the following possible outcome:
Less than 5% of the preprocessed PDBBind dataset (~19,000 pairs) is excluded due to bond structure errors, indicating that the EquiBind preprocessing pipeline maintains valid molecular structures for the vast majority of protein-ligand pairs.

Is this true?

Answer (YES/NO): NO